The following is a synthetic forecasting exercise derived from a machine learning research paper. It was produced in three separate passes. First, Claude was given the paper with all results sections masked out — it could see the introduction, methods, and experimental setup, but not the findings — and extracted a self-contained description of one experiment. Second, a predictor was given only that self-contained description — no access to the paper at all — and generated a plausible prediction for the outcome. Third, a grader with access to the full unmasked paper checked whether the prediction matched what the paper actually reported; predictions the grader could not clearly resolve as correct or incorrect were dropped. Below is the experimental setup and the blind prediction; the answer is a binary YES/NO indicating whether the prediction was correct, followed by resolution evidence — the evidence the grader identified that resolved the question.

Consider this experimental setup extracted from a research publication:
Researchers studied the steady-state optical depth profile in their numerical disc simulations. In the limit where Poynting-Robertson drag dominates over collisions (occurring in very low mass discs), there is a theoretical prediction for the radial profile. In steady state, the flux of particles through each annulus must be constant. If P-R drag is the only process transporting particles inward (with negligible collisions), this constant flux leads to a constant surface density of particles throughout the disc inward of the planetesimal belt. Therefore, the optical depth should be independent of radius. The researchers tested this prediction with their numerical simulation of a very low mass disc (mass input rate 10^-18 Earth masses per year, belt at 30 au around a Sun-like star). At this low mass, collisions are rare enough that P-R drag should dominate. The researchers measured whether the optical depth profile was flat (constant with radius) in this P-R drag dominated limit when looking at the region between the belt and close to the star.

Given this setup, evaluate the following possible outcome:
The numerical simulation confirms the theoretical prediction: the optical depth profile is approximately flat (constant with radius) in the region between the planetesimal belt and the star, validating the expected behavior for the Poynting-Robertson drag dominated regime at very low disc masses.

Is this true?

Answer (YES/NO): YES